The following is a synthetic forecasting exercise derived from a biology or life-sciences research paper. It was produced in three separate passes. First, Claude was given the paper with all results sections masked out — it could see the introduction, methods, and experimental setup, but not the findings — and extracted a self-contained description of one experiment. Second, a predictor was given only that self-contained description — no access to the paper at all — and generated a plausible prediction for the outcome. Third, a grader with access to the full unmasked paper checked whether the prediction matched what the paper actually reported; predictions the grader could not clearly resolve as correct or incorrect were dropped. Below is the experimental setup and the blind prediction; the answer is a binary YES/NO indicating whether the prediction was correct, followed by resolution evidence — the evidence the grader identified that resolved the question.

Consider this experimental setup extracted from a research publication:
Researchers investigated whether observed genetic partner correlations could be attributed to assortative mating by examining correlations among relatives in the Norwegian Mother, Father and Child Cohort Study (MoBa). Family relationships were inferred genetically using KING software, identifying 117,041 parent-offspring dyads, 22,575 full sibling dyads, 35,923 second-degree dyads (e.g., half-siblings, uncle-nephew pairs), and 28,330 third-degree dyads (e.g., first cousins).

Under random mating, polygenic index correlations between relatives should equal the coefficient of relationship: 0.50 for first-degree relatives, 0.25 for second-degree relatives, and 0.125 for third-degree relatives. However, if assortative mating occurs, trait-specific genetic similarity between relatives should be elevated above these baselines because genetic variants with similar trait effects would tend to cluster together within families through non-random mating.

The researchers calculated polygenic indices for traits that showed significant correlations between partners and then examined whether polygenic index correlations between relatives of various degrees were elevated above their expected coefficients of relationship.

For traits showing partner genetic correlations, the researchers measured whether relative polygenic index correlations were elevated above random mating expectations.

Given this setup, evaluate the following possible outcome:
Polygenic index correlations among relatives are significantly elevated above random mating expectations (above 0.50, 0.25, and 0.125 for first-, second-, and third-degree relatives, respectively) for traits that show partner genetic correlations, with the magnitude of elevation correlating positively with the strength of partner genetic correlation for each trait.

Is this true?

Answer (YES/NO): YES